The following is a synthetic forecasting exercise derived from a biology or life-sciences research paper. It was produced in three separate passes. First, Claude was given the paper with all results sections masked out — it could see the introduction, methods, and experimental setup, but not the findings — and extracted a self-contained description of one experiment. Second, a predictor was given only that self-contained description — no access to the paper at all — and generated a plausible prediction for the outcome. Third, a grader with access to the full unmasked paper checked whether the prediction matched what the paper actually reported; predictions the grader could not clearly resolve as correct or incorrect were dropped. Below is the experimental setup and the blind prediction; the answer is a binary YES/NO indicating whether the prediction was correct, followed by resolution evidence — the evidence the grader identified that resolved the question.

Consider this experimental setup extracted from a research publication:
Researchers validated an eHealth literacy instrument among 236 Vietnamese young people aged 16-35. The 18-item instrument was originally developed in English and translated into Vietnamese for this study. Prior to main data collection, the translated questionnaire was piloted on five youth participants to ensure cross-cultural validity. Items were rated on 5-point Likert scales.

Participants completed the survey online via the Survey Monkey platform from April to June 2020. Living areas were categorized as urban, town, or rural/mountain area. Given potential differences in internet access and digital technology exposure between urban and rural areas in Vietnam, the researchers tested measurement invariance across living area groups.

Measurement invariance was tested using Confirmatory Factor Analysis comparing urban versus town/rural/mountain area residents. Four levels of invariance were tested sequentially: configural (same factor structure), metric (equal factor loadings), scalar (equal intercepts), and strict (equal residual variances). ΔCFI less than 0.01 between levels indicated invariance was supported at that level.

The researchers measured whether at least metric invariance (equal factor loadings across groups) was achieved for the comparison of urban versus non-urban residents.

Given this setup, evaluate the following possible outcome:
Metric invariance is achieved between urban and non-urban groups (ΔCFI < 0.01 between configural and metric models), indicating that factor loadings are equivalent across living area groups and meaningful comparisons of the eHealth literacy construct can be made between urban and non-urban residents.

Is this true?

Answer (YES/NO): NO